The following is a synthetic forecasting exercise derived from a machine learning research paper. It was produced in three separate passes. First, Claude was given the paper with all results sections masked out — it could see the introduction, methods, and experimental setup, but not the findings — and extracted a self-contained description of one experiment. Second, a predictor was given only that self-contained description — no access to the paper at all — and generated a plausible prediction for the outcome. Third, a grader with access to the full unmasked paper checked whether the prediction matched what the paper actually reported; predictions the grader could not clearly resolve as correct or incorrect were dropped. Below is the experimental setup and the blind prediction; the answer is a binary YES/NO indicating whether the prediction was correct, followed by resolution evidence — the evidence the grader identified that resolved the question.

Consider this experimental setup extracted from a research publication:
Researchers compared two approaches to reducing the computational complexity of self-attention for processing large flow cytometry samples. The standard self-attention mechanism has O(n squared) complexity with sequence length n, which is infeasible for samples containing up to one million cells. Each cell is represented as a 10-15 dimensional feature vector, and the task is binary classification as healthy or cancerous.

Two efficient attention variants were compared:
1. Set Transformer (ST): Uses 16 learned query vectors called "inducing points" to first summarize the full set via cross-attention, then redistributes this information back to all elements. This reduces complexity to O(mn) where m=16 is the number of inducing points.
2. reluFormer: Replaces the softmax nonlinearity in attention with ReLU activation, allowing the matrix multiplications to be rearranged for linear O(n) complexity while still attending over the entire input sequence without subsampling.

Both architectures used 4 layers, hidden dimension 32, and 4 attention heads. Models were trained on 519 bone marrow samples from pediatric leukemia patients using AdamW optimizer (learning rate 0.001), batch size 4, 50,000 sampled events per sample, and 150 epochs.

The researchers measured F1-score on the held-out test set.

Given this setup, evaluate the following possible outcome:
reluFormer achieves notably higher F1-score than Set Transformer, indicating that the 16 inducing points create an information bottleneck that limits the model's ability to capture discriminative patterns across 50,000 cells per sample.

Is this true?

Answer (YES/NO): NO